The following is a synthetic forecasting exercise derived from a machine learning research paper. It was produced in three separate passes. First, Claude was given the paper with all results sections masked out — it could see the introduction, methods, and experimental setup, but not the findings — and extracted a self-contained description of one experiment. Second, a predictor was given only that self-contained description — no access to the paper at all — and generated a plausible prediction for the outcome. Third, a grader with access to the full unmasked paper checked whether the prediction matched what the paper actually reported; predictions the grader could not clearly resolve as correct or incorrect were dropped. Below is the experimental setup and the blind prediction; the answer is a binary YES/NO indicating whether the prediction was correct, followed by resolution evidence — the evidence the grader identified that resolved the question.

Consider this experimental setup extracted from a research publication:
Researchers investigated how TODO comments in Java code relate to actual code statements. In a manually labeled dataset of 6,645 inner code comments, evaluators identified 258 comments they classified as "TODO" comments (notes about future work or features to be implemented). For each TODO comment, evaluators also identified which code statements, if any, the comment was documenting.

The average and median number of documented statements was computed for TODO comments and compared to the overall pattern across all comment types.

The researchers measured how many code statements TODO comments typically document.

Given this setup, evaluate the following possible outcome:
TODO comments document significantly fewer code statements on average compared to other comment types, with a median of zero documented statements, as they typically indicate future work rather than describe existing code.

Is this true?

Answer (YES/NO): YES